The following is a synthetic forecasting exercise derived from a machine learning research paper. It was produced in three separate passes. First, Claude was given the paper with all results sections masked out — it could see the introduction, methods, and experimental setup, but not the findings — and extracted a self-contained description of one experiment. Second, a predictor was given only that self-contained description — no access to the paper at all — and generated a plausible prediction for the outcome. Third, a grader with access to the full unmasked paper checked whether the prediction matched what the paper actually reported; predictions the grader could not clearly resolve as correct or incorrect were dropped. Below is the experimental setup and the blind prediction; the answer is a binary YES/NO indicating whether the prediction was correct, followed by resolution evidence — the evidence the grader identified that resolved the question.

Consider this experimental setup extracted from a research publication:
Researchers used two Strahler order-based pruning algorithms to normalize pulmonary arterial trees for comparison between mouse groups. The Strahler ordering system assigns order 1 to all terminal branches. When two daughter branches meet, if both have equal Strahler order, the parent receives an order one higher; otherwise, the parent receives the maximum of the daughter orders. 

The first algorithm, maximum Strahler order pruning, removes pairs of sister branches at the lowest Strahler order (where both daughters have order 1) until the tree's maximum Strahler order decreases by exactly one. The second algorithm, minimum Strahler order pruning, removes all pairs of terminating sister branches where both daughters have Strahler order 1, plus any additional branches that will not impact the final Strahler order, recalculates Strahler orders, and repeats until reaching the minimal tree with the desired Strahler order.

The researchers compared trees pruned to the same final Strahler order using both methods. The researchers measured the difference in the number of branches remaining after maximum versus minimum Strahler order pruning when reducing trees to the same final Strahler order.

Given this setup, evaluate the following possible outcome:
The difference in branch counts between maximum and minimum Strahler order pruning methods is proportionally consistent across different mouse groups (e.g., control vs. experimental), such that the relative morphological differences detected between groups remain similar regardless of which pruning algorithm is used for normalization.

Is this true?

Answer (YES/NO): NO